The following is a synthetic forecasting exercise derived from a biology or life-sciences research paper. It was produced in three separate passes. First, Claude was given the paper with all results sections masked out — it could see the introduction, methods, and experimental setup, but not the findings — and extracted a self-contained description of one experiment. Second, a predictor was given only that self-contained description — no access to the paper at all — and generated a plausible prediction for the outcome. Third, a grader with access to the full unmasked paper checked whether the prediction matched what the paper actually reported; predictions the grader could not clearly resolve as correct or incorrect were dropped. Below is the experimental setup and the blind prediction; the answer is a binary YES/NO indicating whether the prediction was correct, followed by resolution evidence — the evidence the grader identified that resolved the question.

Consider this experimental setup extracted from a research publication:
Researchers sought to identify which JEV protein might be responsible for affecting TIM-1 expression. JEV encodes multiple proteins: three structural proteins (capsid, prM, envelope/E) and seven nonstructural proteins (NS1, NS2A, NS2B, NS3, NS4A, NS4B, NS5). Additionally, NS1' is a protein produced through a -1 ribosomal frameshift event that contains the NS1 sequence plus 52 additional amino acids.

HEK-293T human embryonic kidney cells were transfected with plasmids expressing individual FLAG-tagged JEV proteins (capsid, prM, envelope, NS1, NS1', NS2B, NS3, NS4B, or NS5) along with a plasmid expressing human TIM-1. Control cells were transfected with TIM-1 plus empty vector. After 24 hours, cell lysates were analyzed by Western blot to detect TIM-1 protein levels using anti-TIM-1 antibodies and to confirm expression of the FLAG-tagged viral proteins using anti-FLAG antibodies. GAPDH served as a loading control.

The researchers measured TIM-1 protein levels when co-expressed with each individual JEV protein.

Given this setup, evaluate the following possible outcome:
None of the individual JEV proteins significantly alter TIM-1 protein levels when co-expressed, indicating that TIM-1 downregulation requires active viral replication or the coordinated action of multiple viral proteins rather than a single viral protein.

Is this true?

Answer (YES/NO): NO